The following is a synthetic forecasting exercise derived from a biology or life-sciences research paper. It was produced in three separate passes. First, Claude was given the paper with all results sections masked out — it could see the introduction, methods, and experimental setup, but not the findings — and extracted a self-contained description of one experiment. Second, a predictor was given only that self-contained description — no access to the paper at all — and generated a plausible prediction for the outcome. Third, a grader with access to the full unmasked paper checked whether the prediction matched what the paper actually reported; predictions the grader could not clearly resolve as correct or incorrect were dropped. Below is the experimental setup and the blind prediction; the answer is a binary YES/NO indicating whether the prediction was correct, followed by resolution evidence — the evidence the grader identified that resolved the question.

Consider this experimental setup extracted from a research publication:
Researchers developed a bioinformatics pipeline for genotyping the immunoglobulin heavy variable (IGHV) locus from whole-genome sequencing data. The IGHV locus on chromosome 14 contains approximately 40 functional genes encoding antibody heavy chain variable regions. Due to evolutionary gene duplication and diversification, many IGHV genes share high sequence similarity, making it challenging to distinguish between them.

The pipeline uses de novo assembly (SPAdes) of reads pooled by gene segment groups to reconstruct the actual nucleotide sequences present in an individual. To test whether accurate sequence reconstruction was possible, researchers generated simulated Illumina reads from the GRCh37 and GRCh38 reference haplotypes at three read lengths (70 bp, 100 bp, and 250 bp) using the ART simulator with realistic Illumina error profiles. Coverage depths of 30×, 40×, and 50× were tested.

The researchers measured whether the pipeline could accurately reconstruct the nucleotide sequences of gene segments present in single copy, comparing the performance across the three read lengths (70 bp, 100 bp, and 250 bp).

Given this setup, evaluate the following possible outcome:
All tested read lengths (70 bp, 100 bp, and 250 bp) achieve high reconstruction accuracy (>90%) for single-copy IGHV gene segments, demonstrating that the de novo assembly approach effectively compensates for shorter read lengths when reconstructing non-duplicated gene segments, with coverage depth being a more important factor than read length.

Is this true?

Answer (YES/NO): NO